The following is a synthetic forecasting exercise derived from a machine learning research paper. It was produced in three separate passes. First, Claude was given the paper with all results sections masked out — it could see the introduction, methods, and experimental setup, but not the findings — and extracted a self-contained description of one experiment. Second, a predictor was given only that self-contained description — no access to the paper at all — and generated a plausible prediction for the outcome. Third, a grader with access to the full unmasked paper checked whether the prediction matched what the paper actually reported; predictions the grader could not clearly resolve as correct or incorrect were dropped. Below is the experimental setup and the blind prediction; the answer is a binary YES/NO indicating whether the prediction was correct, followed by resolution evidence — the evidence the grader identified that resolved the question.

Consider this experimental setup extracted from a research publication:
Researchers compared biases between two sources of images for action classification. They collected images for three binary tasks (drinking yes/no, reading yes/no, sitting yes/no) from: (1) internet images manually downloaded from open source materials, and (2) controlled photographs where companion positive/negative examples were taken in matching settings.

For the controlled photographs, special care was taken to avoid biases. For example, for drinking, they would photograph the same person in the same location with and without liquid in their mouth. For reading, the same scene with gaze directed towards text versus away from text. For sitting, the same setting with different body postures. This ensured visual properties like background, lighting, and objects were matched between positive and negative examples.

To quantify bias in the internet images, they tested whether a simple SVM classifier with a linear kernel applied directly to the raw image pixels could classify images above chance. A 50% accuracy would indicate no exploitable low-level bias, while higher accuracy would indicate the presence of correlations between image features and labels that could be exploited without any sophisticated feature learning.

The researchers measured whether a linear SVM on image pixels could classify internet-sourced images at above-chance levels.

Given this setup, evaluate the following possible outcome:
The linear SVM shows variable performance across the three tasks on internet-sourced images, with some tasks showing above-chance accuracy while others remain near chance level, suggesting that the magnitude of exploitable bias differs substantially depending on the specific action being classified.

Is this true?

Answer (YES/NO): NO